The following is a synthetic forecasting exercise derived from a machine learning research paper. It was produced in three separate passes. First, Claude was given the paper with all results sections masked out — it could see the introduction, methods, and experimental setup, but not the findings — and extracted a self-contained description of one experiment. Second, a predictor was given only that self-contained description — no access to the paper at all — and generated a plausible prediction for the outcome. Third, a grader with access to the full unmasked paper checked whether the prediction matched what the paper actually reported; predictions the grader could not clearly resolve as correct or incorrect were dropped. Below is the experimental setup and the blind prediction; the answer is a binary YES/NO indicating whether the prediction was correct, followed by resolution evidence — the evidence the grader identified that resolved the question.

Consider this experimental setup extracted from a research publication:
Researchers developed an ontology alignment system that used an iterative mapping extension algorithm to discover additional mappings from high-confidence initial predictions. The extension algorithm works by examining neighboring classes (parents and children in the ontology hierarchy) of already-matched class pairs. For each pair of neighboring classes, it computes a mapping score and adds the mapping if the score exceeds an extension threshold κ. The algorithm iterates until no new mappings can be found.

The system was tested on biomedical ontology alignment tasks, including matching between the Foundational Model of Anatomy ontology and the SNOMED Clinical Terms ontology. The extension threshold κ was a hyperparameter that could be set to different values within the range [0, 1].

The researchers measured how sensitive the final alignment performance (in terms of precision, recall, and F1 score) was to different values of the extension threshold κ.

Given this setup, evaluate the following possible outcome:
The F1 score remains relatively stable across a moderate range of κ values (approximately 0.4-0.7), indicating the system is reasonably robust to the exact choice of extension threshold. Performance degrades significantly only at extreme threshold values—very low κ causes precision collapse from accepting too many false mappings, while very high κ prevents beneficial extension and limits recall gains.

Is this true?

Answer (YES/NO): NO